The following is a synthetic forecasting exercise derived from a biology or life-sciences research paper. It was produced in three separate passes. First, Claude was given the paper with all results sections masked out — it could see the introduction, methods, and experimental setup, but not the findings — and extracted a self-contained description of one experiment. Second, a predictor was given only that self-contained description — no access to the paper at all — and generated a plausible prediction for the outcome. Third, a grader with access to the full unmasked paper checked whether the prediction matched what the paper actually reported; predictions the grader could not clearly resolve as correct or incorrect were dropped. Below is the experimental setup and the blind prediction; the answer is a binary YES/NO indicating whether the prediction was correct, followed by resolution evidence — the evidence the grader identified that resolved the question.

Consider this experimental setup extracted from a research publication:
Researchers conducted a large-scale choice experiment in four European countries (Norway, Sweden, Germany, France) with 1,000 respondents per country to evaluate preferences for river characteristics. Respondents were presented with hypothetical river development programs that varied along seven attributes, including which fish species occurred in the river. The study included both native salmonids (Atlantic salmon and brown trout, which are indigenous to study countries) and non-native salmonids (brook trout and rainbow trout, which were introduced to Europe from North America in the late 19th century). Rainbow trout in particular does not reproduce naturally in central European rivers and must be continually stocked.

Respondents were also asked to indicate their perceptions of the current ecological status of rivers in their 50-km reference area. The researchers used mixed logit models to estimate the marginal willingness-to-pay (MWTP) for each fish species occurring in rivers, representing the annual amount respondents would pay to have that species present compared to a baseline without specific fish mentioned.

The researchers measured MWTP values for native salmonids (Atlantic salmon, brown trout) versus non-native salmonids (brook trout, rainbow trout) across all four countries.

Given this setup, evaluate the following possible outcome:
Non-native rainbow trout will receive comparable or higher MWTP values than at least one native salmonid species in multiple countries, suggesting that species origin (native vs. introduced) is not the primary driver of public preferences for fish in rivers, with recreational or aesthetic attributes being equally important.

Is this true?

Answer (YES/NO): NO